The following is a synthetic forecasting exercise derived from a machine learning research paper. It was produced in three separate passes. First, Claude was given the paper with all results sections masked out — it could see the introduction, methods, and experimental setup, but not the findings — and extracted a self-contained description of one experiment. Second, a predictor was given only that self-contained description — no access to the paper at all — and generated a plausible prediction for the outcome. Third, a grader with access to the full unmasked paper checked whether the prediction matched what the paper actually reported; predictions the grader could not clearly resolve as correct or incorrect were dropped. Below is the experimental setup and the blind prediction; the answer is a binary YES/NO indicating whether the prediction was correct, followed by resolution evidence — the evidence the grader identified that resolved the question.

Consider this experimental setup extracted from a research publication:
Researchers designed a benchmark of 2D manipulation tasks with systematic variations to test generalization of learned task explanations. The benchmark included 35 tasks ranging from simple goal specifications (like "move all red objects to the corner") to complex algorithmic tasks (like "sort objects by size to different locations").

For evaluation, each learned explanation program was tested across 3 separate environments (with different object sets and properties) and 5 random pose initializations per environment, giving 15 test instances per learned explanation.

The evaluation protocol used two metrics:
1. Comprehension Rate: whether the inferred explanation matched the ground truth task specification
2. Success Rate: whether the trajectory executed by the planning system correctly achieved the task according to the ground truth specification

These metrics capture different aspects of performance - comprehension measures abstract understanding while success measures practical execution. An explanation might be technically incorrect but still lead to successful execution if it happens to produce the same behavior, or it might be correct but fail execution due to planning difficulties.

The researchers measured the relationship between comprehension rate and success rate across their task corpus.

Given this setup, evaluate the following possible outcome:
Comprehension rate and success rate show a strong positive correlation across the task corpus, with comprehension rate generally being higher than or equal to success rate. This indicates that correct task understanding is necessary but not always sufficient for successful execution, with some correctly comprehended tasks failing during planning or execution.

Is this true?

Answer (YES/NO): NO